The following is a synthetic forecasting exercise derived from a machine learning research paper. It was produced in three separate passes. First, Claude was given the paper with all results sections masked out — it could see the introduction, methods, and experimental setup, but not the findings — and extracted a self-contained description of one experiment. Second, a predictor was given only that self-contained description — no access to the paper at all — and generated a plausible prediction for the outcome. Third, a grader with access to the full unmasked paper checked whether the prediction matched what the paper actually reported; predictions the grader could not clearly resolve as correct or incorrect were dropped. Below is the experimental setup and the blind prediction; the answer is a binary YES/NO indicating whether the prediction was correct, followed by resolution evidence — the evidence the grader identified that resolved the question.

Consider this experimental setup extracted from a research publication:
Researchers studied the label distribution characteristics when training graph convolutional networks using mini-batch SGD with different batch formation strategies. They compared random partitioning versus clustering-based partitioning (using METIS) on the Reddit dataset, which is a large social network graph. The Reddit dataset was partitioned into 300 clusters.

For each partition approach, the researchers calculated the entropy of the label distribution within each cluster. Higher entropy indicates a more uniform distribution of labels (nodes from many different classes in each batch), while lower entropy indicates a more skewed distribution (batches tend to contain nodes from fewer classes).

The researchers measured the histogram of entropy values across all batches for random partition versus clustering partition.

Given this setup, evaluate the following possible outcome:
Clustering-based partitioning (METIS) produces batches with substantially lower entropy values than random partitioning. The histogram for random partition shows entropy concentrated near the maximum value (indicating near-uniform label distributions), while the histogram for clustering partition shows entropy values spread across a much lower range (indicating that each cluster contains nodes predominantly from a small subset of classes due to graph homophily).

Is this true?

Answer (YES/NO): YES